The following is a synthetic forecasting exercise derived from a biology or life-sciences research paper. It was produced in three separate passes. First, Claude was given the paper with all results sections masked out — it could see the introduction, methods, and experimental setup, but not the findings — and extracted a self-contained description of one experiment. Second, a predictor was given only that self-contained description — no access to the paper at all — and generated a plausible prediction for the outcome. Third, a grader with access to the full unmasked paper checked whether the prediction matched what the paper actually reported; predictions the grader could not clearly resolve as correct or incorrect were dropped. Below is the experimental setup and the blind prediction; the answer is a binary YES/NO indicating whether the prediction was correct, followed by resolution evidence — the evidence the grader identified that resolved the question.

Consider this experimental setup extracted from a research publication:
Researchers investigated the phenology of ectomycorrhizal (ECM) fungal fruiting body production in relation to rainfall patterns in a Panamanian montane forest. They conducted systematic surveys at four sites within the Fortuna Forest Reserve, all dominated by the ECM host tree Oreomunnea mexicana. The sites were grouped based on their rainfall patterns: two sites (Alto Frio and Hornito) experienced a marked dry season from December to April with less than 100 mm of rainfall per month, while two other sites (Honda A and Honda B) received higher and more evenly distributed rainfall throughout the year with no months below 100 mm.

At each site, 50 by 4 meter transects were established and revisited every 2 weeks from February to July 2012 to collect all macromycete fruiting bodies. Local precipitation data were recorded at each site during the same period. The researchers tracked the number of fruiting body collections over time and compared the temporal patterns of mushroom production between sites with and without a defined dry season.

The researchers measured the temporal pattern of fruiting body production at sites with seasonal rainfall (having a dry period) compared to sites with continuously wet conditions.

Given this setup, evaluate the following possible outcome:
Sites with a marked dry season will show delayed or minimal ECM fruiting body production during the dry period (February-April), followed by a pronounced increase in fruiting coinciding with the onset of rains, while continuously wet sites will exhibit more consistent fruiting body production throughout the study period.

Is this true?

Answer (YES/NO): YES